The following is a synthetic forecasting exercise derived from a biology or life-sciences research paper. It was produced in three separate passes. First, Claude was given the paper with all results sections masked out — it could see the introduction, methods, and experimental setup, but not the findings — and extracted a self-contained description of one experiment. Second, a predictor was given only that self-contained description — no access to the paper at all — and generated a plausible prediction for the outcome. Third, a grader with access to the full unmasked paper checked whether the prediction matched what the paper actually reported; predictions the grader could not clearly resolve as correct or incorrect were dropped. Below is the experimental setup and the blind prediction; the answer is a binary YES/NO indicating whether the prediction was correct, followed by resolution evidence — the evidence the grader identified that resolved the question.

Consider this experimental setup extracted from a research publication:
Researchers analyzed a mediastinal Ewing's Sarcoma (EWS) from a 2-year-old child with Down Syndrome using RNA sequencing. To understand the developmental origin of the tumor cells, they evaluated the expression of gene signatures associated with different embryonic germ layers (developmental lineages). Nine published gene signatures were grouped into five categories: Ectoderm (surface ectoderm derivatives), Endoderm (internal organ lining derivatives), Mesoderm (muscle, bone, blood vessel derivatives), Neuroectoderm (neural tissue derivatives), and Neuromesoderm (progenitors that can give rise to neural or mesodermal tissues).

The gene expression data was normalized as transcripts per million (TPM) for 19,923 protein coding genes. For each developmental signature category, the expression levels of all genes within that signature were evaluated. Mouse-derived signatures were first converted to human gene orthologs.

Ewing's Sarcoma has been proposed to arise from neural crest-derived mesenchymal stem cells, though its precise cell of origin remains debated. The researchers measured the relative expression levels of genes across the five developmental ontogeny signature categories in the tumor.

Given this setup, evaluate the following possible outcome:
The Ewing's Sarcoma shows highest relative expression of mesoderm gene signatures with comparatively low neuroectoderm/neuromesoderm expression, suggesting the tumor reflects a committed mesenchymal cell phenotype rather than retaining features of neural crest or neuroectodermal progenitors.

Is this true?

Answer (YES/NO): NO